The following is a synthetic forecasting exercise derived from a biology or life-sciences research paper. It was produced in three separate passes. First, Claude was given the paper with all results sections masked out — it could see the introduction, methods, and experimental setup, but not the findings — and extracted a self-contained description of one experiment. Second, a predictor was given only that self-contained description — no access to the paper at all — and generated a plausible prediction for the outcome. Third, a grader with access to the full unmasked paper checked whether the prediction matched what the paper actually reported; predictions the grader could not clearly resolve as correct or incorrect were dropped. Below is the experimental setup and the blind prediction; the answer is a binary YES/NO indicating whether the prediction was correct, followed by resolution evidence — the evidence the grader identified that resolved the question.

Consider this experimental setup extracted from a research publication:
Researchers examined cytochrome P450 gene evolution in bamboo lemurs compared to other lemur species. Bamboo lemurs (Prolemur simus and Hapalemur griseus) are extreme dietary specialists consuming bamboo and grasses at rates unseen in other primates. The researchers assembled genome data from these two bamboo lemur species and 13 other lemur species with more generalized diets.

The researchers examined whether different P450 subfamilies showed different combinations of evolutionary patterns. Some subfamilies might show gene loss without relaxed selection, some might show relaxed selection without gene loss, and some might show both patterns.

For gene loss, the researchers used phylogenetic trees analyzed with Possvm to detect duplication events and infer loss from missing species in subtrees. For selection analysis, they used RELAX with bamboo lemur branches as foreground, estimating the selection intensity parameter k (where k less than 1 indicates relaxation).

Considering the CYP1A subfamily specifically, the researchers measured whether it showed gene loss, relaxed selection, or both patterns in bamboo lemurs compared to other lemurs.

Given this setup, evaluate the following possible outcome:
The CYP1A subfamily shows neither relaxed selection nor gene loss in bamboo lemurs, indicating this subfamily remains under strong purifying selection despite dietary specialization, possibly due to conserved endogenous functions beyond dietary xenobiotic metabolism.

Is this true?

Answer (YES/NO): NO